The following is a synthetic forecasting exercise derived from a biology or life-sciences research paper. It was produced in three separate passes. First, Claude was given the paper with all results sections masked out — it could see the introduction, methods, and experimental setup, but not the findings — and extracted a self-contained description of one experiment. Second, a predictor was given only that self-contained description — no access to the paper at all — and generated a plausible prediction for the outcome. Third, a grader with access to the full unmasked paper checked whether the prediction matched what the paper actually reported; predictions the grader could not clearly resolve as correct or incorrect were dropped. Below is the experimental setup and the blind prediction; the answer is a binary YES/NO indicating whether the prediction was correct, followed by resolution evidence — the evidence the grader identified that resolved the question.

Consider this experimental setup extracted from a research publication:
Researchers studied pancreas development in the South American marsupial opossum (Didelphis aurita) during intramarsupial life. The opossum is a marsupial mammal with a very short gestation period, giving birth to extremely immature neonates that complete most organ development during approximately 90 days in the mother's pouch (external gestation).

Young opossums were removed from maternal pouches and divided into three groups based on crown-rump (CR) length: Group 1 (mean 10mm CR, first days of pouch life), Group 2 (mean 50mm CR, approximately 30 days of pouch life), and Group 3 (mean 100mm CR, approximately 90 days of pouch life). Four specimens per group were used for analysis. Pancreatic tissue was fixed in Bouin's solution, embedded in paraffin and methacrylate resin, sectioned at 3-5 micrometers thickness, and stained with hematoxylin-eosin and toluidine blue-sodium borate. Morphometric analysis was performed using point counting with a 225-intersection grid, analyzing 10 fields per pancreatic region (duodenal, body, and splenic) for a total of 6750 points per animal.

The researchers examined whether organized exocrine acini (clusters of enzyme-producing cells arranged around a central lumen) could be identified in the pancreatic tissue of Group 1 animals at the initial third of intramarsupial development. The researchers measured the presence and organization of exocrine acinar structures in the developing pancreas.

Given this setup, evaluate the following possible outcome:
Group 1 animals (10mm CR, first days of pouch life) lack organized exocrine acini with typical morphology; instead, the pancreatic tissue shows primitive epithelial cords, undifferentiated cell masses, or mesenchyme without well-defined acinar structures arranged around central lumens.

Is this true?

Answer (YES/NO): YES